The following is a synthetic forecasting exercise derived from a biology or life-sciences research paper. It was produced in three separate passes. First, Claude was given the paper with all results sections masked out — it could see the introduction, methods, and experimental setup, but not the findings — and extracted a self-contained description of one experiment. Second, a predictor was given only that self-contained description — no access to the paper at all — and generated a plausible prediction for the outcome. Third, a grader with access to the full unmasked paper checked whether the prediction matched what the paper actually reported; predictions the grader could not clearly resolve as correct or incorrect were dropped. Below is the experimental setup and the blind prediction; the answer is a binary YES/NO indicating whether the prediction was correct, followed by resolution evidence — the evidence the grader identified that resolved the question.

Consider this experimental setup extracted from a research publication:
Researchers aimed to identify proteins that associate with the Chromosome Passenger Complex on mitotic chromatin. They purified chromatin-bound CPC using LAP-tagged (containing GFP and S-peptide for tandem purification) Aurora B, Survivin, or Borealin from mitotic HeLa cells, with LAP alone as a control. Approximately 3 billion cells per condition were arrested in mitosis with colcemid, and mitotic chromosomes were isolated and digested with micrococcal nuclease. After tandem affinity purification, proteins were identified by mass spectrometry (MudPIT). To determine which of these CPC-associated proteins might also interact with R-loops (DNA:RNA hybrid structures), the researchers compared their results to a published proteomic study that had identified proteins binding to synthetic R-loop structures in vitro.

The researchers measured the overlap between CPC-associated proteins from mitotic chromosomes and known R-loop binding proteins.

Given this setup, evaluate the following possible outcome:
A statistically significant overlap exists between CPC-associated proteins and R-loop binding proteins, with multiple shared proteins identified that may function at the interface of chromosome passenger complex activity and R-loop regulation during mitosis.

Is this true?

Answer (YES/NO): YES